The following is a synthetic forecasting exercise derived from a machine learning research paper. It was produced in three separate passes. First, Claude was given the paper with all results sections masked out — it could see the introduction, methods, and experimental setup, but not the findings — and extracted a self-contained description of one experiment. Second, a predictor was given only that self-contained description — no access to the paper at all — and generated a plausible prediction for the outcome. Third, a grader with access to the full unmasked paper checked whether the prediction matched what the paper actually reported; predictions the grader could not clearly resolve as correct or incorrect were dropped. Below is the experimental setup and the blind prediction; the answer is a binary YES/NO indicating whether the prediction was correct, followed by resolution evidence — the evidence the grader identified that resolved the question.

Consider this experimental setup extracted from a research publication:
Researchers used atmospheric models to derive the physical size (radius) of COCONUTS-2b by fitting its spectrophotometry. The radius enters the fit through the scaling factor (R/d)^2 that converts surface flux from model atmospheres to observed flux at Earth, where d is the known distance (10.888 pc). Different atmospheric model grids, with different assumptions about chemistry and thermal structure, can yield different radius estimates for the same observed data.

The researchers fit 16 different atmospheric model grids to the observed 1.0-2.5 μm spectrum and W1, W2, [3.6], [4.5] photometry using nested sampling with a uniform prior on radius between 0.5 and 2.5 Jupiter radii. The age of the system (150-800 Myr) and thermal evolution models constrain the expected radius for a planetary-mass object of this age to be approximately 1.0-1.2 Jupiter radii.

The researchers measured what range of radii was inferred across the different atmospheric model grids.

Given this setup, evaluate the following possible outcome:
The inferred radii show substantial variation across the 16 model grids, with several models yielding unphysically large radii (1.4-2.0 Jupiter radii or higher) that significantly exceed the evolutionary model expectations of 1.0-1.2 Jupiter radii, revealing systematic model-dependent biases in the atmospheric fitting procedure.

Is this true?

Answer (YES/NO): NO